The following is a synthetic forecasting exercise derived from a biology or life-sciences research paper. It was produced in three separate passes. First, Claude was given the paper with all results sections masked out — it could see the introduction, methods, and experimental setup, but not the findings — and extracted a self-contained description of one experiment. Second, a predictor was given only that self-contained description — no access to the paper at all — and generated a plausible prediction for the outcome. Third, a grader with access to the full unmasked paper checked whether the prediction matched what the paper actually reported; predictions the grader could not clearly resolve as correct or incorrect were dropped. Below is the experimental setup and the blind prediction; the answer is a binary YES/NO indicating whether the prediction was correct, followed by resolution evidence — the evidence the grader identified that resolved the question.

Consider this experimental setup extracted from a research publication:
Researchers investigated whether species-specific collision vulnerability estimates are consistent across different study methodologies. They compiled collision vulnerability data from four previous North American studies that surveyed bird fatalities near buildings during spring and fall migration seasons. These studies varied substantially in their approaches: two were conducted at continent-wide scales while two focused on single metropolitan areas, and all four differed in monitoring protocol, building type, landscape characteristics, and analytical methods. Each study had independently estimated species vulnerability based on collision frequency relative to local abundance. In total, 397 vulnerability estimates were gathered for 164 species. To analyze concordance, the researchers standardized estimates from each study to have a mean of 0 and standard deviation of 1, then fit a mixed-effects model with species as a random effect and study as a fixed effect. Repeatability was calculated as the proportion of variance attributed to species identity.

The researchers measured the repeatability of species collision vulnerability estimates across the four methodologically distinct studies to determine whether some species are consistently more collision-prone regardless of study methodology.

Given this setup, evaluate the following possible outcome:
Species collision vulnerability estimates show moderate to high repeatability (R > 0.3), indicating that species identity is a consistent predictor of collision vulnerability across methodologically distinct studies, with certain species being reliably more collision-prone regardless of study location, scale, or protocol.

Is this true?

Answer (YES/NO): YES